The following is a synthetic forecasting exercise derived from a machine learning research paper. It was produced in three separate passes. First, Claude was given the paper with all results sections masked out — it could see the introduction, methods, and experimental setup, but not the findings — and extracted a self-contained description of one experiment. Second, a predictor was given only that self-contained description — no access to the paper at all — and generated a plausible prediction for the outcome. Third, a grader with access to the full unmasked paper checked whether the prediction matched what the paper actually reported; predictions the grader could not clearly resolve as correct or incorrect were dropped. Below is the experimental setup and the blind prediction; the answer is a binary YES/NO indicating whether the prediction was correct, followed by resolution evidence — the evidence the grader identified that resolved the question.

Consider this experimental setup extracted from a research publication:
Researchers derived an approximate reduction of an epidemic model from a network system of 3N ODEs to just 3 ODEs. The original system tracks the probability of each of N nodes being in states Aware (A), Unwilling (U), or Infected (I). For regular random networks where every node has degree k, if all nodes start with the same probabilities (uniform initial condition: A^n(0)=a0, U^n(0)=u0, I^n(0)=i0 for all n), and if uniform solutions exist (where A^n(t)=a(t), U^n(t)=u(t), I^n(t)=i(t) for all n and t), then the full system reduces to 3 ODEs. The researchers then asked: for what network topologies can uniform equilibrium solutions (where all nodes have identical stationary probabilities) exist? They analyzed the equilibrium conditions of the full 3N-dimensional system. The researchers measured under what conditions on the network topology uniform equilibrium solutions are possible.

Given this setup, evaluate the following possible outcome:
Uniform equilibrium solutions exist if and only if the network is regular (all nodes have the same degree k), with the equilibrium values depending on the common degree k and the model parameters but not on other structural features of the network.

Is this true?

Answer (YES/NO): YES